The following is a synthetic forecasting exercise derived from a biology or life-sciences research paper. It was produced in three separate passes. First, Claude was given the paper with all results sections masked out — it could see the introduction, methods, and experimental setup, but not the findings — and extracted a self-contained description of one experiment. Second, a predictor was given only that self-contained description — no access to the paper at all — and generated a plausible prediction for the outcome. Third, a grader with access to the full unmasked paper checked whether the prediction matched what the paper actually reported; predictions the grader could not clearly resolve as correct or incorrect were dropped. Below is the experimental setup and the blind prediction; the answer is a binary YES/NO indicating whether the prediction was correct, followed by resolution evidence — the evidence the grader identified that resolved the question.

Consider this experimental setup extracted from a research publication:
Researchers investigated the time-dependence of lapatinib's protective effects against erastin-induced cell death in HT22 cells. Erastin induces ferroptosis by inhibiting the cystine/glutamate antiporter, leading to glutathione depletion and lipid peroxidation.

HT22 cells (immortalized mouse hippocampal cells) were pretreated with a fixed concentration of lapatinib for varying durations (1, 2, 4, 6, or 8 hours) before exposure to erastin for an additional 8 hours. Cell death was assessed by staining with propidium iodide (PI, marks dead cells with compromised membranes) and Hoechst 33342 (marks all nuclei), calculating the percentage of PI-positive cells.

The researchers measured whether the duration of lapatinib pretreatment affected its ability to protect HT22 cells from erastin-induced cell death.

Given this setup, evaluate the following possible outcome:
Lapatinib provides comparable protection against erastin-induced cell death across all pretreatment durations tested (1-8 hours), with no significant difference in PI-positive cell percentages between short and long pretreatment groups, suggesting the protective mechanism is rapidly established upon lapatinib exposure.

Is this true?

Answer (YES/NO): NO